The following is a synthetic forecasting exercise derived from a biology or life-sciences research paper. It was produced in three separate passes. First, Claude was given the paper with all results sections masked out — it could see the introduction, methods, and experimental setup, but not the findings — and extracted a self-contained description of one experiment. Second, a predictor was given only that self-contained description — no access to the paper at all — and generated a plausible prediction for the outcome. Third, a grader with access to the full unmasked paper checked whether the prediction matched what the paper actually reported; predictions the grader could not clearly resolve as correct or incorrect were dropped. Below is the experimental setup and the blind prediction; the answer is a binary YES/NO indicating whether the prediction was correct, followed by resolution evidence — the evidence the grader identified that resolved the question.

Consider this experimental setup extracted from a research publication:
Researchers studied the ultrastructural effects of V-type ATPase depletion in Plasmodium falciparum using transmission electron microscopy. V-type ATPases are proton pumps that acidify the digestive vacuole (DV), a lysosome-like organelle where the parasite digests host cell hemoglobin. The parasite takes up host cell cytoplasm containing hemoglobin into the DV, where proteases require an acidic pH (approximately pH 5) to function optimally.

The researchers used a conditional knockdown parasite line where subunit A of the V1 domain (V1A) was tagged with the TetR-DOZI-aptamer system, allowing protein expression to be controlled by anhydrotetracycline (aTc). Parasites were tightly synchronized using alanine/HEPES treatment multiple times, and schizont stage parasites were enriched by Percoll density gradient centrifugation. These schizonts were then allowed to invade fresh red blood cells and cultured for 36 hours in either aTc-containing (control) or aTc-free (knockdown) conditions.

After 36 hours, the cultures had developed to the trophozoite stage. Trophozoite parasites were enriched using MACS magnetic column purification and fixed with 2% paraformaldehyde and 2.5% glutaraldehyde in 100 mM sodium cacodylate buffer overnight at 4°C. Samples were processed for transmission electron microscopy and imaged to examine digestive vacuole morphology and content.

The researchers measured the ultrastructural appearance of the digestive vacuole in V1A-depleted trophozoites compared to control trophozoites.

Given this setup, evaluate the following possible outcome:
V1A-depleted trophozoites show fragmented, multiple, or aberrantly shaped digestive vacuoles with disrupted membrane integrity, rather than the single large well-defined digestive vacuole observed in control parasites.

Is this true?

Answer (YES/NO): NO